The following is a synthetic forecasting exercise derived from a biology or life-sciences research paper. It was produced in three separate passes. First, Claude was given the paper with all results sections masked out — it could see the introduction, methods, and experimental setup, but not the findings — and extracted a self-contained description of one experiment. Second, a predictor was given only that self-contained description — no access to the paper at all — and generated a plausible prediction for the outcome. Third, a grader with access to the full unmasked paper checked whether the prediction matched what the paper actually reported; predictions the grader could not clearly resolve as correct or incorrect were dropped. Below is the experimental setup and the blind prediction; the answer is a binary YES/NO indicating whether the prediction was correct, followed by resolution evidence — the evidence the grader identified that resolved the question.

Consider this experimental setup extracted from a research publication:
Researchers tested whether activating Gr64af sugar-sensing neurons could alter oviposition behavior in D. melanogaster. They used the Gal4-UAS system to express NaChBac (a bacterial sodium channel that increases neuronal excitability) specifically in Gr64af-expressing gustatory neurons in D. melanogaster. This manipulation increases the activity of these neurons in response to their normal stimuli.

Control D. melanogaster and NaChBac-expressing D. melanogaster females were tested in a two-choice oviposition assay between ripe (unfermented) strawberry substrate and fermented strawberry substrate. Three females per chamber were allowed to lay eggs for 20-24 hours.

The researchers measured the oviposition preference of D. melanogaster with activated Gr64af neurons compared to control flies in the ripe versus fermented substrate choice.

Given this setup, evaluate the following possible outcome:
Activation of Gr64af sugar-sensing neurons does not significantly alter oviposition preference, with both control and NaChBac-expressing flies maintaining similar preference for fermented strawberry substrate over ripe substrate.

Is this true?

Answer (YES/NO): NO